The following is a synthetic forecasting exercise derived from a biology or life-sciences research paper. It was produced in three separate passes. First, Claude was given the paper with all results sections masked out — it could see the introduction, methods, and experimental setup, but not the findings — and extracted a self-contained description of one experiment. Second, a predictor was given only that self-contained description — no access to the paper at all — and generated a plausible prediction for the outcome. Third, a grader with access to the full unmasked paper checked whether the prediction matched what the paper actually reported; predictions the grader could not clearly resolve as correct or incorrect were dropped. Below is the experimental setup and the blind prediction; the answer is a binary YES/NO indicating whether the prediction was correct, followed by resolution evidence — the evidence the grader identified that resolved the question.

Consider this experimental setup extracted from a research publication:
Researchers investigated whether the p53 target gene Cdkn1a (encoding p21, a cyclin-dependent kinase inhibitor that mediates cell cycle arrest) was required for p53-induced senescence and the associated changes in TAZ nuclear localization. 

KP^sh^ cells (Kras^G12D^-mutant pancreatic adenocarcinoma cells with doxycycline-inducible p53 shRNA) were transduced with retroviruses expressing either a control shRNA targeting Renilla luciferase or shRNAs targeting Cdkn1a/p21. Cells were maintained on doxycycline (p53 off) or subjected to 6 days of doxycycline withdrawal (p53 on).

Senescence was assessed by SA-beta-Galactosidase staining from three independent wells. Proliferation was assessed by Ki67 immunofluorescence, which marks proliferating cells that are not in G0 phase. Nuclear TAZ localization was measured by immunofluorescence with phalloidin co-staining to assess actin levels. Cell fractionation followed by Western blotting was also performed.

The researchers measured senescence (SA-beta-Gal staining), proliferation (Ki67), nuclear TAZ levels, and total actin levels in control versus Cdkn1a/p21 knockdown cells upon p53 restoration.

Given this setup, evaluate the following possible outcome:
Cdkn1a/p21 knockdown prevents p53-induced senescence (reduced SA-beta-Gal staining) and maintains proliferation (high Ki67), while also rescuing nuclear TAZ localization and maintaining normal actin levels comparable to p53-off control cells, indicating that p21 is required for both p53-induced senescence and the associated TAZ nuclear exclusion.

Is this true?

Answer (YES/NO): NO